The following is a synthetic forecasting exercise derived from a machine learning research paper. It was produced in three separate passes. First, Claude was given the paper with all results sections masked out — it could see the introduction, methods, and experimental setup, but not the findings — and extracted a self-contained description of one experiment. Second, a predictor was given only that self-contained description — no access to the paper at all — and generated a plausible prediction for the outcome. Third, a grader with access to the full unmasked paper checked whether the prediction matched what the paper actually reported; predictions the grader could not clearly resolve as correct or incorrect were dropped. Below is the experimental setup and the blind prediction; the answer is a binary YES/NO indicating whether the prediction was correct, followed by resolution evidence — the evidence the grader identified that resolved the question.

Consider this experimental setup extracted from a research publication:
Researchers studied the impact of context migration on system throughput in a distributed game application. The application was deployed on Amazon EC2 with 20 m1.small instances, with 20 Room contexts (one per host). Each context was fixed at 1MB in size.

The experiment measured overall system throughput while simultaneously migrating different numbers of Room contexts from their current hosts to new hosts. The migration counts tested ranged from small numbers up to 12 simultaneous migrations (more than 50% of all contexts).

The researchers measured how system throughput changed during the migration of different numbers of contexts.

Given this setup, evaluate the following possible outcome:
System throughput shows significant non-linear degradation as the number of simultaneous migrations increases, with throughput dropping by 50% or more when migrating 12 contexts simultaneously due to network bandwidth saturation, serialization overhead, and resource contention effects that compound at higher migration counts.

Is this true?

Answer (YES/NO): NO